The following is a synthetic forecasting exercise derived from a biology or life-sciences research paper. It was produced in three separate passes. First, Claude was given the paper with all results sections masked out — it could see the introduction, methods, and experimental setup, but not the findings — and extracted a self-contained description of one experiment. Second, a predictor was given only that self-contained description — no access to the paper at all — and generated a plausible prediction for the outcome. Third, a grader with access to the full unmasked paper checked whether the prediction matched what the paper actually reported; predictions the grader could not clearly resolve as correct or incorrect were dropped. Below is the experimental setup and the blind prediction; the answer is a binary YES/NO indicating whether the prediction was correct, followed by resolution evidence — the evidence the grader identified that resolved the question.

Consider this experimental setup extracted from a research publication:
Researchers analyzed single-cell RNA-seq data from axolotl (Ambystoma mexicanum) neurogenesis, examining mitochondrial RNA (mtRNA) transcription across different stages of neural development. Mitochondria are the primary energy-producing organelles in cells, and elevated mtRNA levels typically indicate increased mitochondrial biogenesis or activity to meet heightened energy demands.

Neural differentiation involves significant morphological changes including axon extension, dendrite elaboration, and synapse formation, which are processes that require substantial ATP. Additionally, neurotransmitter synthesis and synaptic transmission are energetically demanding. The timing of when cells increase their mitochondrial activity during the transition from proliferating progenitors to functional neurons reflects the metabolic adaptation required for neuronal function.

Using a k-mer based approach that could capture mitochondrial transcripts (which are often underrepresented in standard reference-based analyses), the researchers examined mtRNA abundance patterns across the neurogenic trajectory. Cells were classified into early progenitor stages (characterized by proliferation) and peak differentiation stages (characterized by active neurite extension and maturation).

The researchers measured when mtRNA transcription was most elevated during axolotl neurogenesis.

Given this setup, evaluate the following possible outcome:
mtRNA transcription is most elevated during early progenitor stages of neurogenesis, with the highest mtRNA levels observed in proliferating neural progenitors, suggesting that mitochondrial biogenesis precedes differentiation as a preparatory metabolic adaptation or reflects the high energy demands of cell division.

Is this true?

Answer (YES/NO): NO